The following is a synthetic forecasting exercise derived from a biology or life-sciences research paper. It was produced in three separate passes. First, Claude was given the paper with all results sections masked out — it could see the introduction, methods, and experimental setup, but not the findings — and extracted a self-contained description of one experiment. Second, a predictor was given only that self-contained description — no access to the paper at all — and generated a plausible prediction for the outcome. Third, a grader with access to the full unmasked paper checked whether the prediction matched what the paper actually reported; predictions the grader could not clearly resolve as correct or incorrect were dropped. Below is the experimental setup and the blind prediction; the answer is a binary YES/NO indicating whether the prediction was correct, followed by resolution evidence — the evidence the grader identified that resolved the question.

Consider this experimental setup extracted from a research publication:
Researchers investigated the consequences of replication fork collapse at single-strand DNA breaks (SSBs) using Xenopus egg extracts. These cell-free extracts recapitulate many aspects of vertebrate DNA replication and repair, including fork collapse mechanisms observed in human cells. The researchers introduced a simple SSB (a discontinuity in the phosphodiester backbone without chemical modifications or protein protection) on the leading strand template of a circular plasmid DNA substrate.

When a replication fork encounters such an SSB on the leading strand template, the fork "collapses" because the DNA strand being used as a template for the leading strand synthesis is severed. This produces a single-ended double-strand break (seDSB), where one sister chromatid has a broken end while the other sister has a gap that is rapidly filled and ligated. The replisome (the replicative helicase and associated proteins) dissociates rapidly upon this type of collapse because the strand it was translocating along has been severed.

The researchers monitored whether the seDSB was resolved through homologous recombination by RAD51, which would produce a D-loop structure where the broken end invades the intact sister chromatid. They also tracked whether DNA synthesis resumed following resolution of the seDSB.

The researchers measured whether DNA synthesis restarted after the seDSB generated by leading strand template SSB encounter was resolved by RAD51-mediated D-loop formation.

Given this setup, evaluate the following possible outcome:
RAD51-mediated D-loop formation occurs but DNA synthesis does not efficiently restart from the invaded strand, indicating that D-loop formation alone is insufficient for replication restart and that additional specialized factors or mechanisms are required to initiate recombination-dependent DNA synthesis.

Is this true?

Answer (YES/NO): YES